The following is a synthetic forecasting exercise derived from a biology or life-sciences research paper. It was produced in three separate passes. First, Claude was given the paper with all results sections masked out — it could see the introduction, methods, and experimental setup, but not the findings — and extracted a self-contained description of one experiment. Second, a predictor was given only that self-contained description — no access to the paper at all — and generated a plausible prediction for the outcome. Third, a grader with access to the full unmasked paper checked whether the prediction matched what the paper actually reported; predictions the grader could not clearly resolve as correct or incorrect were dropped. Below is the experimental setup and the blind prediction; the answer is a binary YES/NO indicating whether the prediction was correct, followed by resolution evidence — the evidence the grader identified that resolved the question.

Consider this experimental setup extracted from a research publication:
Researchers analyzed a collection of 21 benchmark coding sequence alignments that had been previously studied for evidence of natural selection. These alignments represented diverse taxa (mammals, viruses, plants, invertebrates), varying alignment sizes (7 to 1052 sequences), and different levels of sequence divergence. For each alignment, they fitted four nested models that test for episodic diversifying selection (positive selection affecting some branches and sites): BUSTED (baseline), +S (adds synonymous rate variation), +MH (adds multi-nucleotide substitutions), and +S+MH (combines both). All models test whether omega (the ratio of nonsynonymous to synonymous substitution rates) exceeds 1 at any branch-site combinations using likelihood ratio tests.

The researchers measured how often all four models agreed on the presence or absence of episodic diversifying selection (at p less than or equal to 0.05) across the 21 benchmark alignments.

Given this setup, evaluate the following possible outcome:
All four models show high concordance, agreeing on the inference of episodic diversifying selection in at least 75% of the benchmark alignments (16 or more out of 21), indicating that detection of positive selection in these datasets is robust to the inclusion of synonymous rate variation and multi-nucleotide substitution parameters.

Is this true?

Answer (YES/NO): NO